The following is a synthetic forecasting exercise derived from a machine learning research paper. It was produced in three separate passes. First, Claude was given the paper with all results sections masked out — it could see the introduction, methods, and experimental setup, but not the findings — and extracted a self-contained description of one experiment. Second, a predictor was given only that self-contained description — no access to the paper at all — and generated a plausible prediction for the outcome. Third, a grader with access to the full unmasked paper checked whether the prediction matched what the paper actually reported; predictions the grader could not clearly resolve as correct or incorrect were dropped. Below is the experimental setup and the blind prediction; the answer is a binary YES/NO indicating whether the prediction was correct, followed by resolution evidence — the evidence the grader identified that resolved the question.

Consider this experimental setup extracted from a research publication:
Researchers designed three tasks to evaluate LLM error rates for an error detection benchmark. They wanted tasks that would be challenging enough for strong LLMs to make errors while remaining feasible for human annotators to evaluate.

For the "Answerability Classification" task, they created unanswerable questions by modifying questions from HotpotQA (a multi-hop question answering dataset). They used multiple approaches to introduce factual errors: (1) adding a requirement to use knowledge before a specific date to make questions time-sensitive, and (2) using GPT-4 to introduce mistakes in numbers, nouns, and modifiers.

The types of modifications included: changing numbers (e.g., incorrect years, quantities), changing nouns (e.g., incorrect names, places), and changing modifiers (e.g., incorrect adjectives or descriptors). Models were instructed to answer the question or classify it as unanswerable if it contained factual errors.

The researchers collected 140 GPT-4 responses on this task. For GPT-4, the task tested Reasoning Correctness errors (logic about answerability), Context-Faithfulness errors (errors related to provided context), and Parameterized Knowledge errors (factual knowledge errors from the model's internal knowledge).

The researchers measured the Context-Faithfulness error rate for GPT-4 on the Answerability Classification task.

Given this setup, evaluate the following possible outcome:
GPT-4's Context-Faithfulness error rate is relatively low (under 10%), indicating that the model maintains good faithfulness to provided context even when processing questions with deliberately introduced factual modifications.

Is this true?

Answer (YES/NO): YES